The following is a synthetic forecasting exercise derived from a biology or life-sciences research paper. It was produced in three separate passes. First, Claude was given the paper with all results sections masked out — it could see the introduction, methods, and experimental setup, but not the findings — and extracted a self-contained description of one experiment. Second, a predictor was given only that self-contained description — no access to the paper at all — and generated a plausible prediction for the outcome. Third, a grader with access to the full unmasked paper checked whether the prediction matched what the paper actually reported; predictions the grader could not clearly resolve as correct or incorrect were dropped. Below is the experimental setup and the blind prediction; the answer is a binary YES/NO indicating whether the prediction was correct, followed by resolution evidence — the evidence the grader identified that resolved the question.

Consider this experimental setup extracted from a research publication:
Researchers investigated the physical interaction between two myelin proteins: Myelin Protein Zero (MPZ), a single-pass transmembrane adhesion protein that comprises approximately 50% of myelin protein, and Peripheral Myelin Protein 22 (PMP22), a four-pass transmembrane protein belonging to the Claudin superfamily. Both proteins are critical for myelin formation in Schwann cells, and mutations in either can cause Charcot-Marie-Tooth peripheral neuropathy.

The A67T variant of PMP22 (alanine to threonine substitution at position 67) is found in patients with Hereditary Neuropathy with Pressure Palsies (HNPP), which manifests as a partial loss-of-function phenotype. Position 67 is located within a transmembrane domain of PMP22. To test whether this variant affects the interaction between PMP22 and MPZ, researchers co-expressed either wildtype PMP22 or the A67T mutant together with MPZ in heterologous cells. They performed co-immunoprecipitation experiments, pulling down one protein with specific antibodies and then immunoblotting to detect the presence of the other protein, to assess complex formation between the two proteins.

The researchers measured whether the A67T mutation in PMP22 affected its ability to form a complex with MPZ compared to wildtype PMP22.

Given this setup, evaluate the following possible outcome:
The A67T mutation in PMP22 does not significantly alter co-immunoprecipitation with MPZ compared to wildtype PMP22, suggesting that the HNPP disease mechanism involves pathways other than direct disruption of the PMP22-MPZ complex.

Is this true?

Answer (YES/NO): NO